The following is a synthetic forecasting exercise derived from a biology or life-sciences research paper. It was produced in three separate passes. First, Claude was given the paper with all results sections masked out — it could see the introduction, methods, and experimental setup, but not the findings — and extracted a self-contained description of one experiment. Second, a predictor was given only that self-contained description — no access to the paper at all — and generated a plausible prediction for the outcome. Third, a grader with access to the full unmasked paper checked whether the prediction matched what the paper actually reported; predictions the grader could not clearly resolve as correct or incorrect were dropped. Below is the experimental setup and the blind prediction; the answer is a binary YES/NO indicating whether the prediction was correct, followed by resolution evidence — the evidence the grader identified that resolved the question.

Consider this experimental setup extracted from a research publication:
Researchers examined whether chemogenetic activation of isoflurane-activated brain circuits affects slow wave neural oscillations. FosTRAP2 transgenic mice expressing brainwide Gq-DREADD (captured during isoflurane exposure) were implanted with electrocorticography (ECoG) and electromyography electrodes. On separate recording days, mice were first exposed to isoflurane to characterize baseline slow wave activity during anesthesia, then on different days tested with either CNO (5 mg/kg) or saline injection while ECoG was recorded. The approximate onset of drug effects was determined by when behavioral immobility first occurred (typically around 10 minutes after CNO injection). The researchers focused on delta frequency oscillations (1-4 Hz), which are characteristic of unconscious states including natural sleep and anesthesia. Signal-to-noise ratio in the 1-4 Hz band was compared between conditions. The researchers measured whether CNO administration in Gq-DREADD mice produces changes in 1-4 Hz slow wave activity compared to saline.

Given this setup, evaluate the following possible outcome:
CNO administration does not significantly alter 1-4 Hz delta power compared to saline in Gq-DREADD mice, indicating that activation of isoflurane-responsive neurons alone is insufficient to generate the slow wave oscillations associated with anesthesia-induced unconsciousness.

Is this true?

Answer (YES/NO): NO